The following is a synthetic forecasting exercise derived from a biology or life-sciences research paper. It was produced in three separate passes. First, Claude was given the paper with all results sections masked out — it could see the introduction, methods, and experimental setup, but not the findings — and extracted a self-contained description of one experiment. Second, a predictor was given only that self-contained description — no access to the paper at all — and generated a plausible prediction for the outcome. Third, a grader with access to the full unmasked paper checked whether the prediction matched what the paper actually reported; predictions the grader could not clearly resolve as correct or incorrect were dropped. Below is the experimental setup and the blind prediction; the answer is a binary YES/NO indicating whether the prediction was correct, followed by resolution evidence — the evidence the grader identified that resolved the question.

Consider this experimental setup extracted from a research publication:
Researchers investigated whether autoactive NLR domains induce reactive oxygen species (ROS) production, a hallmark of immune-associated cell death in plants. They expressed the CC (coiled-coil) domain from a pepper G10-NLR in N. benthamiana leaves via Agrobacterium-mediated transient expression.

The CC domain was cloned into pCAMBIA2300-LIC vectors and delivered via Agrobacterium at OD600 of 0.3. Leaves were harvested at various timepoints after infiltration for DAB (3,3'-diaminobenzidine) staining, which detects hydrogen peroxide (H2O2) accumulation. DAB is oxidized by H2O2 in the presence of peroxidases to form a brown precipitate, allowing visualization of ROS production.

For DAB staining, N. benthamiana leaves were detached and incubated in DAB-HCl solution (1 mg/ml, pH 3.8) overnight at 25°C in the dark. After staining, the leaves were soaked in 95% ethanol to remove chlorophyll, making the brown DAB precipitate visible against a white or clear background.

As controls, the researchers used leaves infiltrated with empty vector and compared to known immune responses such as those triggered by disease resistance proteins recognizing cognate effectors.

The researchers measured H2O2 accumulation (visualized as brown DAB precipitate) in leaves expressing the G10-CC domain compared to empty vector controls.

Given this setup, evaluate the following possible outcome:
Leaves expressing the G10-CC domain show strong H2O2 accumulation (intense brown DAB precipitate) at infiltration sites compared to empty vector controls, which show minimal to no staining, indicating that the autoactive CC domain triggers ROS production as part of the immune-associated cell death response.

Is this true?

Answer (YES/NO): YES